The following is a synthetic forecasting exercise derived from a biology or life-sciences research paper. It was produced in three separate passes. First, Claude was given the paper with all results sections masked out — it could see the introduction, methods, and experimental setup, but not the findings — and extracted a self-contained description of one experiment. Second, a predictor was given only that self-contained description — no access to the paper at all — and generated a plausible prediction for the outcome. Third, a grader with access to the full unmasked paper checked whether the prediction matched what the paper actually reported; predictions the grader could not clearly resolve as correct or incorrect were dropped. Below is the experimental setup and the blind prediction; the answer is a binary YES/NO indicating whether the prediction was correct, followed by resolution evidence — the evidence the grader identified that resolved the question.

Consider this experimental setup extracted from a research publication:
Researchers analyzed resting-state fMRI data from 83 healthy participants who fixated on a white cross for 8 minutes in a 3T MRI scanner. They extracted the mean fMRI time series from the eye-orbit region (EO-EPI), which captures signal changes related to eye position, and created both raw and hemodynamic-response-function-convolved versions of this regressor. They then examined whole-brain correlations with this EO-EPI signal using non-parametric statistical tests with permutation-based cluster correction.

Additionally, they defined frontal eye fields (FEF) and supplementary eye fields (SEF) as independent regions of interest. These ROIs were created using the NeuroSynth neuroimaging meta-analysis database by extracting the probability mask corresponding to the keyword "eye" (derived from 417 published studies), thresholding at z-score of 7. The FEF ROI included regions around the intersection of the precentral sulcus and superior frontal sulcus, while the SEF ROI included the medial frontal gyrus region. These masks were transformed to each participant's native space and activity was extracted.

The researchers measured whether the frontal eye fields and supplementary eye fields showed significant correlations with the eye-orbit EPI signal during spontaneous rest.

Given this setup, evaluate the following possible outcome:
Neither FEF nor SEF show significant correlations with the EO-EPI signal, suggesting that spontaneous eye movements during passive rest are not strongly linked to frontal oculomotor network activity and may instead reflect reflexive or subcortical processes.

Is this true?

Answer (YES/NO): NO